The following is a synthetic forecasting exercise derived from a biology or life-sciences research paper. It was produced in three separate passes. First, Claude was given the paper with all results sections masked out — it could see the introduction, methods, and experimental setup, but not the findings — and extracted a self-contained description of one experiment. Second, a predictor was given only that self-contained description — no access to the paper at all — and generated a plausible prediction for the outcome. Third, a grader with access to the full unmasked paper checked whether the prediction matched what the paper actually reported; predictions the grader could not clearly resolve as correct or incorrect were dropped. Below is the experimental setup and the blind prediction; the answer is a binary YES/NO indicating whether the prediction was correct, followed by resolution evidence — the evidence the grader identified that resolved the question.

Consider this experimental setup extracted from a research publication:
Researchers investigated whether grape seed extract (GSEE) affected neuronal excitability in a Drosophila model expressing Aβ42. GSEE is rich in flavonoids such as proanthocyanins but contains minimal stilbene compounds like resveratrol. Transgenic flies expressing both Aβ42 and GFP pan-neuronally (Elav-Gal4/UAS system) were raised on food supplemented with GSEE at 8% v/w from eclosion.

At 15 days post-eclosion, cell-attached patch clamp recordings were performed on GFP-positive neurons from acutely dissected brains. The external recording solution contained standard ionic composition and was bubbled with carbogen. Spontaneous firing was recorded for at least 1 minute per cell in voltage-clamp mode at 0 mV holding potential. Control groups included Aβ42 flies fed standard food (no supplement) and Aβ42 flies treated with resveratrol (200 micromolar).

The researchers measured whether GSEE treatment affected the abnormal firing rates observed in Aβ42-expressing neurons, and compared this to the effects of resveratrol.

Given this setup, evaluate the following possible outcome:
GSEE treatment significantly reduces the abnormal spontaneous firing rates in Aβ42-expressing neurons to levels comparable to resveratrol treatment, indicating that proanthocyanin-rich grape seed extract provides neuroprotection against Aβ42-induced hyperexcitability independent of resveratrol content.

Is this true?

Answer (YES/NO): NO